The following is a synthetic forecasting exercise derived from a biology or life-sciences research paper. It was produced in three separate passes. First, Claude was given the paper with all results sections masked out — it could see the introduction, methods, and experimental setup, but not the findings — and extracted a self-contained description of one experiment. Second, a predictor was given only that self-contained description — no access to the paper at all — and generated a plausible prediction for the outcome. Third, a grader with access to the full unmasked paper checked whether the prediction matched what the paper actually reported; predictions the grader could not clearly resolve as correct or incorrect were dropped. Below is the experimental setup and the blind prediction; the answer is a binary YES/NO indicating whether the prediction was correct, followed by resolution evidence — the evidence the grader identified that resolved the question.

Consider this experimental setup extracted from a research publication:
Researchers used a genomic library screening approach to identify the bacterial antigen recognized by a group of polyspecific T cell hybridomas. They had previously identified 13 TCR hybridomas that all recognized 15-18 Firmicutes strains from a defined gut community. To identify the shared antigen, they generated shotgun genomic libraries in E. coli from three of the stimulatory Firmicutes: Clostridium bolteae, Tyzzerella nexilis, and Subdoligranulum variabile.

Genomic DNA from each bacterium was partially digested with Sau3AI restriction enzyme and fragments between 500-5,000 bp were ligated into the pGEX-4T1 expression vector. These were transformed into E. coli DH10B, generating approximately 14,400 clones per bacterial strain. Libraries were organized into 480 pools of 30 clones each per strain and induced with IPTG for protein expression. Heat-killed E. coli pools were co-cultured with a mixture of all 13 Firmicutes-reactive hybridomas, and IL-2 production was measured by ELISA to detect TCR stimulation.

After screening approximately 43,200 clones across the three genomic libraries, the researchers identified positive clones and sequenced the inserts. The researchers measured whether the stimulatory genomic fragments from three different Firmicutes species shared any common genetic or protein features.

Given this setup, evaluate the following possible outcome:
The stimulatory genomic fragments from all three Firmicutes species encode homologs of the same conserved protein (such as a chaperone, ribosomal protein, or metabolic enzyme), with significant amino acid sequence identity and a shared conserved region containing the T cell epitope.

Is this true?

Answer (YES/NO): YES